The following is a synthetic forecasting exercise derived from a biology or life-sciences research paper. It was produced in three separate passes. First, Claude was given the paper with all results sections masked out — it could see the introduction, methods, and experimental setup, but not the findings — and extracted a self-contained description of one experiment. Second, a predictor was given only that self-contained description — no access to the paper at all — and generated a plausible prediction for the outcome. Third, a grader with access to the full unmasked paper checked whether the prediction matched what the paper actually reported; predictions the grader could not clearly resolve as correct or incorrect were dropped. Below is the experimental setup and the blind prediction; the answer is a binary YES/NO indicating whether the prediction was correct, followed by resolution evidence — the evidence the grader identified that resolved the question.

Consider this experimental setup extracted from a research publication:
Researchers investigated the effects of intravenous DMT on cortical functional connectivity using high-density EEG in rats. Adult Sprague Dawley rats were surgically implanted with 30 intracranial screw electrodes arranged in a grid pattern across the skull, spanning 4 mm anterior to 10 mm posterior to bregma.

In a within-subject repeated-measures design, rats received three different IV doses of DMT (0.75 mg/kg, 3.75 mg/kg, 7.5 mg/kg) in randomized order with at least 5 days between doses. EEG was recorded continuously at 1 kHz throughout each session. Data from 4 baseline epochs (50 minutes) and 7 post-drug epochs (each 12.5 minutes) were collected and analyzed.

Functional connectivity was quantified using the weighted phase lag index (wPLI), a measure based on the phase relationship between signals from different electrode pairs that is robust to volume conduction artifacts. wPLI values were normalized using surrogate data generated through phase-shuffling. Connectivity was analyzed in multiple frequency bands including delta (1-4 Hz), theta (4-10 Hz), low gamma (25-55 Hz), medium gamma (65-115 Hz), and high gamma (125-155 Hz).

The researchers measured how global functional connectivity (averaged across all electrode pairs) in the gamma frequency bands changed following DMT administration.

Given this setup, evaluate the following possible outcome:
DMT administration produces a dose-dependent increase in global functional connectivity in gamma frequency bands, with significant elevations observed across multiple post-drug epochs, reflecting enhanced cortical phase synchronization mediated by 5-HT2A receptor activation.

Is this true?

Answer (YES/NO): YES